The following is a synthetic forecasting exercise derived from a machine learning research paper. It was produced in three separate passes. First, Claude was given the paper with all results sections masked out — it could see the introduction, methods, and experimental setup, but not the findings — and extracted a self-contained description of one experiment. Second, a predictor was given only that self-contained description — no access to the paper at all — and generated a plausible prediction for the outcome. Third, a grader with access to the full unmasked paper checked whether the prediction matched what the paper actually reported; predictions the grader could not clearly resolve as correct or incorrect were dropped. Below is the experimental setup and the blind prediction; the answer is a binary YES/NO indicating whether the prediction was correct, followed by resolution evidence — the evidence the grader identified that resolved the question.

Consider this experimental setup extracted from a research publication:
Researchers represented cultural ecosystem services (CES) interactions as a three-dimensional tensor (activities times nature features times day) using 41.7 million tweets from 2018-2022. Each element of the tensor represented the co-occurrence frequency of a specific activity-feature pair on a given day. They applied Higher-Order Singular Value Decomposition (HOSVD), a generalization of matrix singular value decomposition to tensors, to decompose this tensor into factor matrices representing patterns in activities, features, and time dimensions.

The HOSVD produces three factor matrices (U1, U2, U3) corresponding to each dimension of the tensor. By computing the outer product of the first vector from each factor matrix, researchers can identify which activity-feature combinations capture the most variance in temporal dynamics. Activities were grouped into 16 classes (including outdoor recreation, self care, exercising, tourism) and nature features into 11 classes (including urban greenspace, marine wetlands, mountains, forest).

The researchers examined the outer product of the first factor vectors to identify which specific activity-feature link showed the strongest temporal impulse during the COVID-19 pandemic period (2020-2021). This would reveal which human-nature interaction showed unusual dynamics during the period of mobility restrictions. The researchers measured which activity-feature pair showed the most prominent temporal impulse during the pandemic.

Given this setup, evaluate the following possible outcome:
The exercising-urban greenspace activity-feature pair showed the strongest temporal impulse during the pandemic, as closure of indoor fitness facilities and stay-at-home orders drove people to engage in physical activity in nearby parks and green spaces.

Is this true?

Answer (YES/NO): NO